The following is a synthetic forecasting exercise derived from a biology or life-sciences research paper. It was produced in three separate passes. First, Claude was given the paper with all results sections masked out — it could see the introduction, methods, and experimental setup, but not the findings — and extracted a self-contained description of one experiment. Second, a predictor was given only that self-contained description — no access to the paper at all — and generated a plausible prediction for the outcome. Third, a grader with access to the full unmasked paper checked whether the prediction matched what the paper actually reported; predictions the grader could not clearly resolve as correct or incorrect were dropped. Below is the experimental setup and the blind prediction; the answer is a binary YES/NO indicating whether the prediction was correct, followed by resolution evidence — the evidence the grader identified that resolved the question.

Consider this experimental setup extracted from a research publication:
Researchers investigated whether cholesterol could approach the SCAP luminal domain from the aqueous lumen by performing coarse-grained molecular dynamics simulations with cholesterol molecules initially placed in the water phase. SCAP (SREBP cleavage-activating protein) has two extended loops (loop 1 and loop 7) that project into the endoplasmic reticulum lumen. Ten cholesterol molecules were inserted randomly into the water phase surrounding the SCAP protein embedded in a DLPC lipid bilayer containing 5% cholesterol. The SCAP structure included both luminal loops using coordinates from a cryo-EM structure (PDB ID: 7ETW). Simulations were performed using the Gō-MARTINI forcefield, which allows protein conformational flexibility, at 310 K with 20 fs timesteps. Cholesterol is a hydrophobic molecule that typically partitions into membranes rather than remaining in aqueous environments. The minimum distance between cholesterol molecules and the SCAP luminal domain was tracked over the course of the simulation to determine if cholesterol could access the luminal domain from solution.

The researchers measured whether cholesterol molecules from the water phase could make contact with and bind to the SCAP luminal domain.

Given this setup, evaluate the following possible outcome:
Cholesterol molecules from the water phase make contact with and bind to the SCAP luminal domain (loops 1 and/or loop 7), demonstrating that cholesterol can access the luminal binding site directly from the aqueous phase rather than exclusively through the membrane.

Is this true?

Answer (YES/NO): YES